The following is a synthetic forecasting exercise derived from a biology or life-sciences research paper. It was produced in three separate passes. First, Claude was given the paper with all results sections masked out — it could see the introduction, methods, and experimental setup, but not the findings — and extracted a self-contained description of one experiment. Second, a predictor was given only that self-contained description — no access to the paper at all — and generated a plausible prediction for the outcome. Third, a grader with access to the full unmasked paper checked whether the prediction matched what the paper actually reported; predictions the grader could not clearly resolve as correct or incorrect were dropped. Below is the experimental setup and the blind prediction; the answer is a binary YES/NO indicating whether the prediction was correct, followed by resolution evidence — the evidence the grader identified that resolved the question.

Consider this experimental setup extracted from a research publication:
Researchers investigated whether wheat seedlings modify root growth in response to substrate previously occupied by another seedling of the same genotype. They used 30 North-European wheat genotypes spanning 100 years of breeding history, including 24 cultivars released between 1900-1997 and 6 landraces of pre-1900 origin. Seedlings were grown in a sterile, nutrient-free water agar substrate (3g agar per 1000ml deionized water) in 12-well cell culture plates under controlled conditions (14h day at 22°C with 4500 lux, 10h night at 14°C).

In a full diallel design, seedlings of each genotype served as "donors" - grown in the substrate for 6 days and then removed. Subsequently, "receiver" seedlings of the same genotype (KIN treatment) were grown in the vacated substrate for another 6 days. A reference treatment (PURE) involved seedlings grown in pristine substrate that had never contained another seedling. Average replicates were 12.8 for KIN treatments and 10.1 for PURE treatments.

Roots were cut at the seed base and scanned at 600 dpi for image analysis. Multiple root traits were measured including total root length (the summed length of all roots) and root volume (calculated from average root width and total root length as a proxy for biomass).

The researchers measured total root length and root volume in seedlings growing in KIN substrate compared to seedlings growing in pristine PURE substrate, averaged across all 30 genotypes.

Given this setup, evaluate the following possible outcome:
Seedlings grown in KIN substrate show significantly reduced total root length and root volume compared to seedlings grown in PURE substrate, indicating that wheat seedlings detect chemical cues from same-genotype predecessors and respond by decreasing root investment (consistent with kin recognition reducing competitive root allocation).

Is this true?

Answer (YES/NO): NO